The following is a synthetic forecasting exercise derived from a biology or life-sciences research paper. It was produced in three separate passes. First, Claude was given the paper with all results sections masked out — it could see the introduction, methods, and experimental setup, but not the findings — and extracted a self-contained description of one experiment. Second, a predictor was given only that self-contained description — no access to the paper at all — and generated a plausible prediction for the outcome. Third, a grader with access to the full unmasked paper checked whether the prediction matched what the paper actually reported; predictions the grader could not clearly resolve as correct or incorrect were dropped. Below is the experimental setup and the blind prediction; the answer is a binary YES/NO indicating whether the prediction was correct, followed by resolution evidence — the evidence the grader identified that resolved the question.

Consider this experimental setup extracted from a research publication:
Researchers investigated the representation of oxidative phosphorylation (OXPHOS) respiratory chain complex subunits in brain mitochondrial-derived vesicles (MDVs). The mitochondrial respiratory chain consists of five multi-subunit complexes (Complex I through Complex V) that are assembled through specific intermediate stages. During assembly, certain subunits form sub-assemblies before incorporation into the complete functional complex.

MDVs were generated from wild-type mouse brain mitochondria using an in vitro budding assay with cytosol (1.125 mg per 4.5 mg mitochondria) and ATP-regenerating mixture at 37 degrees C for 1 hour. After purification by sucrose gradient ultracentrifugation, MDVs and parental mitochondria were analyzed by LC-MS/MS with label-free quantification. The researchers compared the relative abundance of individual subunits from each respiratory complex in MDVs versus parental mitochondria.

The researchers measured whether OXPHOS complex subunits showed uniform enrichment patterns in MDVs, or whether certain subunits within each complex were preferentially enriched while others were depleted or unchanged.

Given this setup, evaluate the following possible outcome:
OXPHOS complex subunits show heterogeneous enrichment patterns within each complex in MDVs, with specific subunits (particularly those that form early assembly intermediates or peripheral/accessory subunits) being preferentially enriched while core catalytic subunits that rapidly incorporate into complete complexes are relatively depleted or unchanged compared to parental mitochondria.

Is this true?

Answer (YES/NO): NO